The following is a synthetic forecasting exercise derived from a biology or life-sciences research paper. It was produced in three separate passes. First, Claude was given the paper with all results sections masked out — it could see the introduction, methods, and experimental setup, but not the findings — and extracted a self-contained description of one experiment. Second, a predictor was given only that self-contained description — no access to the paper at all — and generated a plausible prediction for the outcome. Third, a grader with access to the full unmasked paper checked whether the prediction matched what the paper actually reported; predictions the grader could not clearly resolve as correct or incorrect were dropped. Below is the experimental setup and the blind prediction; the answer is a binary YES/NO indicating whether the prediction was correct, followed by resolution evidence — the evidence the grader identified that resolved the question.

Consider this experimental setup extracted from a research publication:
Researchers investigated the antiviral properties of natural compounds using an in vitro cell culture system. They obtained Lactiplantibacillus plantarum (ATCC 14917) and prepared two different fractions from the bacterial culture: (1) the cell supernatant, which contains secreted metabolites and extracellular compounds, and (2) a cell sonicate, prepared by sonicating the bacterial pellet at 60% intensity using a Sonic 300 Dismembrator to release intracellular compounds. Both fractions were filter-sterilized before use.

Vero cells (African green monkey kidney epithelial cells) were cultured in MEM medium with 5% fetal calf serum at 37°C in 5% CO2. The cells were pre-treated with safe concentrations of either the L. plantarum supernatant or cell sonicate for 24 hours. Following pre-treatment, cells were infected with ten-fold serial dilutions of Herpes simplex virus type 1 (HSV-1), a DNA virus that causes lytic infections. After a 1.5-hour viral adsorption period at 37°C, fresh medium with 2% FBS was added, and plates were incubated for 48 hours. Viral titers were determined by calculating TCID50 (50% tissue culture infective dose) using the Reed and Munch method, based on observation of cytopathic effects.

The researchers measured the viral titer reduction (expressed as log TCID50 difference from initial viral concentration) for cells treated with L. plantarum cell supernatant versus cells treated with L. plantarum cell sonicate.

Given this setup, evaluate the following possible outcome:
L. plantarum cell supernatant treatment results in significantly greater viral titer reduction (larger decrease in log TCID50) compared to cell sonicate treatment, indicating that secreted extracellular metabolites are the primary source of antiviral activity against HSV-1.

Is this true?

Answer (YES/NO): NO